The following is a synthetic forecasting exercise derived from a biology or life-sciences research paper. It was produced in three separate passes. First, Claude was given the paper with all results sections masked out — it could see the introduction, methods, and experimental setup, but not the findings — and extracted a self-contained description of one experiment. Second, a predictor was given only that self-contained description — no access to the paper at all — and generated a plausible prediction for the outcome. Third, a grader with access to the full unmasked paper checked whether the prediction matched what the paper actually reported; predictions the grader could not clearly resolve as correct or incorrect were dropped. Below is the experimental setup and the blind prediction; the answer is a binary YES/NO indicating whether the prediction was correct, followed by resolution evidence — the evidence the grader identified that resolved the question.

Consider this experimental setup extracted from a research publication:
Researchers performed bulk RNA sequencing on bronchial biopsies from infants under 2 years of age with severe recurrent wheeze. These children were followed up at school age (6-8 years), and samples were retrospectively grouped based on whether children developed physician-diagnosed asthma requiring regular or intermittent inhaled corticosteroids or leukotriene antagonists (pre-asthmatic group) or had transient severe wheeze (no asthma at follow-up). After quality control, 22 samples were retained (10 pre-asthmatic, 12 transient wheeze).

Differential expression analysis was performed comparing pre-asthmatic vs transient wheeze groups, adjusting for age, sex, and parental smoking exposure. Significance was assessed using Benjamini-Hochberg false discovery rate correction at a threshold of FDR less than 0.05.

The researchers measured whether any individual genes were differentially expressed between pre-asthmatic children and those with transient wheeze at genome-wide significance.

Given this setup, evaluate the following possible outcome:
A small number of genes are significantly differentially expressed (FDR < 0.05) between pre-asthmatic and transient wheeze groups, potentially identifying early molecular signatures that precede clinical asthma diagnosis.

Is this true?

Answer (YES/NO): NO